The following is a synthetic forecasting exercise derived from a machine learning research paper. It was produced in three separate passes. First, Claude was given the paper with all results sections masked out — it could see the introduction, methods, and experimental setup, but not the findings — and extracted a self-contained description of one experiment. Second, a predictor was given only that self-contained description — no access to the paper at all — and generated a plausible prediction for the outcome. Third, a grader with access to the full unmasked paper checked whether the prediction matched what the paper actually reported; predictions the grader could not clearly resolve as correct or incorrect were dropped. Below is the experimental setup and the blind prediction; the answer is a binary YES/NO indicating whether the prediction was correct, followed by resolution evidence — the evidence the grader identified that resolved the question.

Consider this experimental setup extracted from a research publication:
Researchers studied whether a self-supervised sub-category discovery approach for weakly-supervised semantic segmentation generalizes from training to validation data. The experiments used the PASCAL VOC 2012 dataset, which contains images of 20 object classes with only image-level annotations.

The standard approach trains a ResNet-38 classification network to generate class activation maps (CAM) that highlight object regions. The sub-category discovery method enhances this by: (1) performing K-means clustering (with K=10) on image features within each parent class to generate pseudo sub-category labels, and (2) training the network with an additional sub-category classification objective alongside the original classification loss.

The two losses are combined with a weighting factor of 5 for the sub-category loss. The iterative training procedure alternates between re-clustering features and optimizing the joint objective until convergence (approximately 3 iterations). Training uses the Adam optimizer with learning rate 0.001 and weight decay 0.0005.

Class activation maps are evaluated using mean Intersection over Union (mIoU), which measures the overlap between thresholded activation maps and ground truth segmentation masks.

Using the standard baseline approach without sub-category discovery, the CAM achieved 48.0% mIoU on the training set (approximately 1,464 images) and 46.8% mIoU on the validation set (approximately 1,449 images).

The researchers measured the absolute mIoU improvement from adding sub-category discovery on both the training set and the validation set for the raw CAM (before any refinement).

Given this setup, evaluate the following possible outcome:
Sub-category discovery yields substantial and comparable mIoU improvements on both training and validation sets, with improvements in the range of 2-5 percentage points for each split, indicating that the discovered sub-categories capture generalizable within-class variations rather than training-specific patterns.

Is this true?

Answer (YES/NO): YES